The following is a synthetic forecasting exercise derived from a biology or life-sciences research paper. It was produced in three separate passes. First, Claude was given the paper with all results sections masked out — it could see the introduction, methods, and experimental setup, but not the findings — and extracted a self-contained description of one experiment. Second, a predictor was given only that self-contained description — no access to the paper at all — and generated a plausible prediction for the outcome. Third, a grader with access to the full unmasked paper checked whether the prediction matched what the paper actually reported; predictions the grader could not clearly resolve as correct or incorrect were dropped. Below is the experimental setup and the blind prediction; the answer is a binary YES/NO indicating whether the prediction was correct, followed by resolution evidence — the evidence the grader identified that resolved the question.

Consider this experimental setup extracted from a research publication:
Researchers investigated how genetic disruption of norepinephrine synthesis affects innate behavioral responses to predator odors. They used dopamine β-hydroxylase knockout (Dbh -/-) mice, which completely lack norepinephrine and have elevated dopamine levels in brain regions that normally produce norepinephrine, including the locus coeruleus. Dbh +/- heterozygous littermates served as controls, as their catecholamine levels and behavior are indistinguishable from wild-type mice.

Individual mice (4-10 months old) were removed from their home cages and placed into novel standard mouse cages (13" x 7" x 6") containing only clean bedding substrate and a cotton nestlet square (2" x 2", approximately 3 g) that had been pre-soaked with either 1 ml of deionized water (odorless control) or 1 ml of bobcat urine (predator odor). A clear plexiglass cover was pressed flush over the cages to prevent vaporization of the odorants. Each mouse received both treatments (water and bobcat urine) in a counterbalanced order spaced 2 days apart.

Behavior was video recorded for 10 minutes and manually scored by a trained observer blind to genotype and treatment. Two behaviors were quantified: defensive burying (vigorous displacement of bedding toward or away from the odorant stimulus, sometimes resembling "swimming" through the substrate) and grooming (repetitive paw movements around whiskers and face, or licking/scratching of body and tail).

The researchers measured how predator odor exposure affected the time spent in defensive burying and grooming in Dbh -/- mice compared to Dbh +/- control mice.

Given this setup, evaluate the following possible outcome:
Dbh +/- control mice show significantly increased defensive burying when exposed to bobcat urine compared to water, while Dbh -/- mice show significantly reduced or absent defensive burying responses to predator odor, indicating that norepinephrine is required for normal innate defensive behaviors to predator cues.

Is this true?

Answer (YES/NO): YES